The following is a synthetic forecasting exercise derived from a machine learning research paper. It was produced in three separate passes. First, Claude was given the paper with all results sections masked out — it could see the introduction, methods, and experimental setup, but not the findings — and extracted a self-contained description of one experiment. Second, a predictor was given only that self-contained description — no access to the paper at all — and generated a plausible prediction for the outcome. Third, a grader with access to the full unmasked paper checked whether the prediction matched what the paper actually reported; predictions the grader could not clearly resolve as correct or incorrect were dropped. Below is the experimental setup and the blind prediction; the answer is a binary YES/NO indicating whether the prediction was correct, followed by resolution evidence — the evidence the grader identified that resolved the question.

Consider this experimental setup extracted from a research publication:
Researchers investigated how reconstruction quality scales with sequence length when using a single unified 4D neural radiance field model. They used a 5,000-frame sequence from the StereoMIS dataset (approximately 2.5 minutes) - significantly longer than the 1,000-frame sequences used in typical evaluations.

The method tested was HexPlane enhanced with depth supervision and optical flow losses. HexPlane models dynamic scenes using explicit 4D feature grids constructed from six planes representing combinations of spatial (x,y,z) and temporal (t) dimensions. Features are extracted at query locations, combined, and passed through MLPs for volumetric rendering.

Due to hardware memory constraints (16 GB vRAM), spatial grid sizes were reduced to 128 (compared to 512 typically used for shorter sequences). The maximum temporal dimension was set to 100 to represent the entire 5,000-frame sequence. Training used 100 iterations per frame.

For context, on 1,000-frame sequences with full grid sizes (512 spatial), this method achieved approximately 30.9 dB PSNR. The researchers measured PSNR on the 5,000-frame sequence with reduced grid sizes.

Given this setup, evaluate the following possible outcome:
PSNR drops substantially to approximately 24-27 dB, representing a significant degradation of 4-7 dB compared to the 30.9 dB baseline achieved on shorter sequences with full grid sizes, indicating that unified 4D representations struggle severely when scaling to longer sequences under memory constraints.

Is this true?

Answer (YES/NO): NO